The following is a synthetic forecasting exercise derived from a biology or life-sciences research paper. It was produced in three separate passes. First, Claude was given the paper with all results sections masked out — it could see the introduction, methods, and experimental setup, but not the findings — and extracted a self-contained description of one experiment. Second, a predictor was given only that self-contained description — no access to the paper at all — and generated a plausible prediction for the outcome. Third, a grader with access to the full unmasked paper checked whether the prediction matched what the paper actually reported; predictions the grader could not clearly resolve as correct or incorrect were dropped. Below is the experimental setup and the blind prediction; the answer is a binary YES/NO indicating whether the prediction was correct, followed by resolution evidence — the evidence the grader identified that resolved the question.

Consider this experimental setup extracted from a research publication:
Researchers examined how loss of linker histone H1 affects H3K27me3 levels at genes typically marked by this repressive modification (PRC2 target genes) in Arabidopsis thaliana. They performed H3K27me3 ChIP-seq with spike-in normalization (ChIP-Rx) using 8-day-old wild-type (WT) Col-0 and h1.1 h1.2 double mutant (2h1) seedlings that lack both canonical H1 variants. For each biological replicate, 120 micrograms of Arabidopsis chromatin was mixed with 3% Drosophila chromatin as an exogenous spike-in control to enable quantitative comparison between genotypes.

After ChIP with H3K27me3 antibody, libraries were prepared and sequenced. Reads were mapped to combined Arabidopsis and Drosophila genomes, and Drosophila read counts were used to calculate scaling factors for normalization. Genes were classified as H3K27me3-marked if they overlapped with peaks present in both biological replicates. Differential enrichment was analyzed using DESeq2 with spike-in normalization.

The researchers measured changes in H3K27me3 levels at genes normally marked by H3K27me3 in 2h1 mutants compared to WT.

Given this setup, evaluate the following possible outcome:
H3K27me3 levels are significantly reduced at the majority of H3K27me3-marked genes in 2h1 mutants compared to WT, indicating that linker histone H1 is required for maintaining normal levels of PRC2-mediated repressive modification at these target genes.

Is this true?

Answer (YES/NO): YES